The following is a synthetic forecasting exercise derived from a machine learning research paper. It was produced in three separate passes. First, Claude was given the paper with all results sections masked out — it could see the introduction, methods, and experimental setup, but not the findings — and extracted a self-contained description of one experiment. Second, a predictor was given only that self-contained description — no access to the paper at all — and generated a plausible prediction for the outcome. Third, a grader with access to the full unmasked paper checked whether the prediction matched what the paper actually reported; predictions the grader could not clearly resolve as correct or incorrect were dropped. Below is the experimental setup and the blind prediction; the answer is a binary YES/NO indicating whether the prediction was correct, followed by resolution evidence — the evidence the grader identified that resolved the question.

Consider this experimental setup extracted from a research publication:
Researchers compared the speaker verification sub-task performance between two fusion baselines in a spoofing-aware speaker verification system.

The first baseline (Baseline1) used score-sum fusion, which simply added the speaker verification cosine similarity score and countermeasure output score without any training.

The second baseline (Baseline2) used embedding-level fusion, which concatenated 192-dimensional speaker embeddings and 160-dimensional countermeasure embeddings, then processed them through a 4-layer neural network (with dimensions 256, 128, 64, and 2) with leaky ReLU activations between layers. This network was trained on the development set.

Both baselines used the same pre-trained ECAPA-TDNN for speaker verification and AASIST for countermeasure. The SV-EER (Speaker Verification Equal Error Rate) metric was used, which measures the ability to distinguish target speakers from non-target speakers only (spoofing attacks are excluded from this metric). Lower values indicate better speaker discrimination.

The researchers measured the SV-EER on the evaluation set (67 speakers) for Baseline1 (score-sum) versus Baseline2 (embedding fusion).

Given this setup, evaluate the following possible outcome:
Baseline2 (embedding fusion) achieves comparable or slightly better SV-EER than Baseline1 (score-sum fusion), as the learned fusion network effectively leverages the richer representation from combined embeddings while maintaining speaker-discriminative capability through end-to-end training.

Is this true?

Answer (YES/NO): NO